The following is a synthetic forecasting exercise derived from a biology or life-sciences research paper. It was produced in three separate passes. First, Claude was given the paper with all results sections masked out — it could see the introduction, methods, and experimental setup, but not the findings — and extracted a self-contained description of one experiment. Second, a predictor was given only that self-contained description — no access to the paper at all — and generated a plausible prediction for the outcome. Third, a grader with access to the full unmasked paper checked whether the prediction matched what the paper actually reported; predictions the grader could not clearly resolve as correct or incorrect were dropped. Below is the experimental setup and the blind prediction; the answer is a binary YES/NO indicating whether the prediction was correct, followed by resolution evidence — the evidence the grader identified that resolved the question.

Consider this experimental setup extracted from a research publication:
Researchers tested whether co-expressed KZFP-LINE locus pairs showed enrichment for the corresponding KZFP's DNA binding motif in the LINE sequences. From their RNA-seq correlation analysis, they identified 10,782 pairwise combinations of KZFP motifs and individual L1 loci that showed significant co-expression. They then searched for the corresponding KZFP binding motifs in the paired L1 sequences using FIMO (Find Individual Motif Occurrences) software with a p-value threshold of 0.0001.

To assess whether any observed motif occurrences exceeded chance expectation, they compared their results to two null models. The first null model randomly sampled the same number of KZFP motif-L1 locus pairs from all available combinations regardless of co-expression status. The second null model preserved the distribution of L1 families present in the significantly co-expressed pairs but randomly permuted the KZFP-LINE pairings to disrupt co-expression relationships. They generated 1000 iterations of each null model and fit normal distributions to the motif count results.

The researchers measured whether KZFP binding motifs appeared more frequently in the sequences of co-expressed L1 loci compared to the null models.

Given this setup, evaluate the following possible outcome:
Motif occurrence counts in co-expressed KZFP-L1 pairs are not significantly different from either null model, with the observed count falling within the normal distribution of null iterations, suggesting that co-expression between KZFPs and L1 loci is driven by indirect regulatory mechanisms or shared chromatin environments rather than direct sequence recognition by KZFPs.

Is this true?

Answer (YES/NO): NO